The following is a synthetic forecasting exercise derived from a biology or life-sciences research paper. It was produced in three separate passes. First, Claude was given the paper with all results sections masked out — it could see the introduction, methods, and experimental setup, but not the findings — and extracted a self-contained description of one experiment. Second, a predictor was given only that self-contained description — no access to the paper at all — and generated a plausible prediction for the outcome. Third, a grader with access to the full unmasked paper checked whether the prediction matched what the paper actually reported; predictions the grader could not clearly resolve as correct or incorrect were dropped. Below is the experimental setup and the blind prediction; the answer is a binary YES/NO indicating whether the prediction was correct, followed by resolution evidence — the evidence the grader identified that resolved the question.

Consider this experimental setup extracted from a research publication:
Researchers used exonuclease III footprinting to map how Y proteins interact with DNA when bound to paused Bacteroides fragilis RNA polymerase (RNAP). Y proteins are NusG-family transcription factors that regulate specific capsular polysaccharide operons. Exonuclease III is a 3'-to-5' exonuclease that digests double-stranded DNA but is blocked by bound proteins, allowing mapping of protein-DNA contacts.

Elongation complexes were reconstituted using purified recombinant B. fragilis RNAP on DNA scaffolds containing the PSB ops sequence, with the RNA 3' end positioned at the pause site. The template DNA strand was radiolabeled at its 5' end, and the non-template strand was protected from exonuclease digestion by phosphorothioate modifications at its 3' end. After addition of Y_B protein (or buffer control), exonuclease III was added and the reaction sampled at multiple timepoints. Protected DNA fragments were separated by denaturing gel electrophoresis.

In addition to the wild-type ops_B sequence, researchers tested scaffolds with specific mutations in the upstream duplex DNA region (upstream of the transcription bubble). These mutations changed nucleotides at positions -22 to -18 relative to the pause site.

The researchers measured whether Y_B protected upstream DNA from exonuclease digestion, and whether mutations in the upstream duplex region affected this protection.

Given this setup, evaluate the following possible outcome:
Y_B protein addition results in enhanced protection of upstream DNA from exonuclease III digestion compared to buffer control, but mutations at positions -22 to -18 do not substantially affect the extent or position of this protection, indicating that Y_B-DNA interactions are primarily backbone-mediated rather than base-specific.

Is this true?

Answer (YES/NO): NO